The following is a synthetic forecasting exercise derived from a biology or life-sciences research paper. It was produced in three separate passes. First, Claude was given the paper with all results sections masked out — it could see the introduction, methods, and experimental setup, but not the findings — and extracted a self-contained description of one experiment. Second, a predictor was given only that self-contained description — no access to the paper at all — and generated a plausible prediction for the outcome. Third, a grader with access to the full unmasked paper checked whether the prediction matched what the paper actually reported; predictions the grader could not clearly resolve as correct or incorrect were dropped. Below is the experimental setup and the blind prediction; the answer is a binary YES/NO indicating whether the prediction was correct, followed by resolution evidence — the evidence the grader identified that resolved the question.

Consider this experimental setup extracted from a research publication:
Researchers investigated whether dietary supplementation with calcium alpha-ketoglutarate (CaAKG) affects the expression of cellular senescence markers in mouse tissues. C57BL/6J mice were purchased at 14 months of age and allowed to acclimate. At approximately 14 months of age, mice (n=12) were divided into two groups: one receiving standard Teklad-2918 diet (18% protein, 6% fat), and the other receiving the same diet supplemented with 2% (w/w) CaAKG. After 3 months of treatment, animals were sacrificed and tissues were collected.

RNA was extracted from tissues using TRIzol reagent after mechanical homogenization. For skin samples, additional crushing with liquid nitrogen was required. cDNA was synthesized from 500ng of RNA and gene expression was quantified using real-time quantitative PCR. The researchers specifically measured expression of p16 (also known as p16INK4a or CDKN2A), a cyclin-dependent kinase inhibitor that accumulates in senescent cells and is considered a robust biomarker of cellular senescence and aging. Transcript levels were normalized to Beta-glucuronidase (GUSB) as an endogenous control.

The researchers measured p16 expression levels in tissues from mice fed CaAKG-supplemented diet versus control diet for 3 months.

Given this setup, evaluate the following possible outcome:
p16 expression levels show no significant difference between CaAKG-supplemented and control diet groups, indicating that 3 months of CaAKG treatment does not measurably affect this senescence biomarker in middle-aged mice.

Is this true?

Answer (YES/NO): YES